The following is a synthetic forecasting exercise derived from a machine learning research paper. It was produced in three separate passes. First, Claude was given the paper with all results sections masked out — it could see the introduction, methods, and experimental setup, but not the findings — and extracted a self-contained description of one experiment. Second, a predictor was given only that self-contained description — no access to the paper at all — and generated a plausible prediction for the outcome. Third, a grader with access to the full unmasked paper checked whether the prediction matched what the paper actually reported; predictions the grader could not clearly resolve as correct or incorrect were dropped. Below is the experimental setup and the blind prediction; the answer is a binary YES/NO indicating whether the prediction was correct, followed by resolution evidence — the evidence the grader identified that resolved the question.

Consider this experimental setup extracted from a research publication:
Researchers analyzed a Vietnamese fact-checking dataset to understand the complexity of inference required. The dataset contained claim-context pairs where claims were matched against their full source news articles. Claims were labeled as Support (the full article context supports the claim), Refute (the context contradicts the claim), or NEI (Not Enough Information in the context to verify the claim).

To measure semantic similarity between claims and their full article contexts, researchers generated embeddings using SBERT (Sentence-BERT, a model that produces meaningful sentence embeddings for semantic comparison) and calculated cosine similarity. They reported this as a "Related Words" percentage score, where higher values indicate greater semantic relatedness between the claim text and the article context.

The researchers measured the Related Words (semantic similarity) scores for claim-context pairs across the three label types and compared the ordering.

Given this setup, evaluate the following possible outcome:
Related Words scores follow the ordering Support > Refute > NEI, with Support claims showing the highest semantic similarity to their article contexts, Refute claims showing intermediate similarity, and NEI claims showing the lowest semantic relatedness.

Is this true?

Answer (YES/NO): YES